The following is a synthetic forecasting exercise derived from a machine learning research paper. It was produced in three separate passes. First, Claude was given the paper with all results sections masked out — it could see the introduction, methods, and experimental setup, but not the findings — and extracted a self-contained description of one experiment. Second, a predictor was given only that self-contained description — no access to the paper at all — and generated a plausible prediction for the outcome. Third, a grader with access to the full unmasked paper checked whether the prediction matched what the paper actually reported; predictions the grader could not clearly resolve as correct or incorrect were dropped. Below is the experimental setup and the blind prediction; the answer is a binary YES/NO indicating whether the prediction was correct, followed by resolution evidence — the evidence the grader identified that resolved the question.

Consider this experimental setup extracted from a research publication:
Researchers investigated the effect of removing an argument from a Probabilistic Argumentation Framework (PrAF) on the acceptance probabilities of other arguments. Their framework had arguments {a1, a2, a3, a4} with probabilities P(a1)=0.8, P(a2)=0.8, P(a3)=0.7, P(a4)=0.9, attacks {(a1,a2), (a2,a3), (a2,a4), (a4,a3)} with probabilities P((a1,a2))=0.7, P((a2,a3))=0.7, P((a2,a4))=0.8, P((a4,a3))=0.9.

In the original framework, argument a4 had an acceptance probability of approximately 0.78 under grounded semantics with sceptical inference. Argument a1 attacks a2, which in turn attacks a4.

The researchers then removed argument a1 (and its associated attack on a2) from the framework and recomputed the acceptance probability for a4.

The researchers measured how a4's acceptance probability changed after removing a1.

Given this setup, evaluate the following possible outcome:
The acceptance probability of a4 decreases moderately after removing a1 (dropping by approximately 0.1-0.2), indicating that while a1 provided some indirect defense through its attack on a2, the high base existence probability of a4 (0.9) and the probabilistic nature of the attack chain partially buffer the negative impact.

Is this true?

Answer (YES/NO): NO